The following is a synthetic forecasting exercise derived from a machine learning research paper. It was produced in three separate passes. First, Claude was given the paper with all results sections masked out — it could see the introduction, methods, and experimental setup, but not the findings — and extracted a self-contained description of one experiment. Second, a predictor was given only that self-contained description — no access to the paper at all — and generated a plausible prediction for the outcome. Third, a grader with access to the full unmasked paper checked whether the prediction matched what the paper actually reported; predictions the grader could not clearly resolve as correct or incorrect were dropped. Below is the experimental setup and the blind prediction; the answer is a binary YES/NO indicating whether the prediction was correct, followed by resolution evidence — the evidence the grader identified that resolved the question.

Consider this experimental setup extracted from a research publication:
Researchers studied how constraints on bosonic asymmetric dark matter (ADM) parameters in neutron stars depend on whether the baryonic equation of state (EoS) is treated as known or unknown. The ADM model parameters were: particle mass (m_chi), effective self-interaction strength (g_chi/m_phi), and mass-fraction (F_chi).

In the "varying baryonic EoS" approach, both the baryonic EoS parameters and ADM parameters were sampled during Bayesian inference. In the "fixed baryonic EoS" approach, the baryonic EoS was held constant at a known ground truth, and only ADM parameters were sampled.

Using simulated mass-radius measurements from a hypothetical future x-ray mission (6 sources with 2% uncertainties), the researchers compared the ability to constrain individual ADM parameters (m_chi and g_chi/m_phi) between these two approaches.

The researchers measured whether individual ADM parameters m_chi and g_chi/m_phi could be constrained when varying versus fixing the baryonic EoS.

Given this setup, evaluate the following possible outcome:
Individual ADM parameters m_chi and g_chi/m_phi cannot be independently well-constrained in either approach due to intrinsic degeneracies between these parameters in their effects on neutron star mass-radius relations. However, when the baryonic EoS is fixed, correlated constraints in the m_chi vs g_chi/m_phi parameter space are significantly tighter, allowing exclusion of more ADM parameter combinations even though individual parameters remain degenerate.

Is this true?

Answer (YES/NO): YES